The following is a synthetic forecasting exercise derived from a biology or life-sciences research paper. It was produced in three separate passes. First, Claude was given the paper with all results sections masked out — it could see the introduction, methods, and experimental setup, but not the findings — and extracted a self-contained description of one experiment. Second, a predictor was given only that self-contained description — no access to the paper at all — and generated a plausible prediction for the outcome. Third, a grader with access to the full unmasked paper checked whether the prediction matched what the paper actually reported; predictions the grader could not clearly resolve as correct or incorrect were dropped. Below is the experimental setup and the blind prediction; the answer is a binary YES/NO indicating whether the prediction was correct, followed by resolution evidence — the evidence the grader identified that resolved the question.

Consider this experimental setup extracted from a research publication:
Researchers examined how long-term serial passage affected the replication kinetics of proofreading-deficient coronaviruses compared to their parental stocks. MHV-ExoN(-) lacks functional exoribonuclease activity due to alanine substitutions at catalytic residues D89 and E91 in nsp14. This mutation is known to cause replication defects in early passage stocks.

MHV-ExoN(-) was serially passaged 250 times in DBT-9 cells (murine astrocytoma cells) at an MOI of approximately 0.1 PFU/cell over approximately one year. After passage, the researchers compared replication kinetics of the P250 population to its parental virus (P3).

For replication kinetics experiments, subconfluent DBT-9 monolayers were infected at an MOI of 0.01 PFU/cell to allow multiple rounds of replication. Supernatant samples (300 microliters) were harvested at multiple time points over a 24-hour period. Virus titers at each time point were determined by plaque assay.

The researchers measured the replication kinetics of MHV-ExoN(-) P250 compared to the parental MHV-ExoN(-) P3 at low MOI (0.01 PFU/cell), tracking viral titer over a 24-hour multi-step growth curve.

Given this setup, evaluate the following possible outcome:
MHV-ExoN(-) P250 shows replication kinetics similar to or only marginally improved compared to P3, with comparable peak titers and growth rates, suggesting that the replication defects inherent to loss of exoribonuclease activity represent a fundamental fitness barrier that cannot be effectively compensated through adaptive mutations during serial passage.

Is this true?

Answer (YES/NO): NO